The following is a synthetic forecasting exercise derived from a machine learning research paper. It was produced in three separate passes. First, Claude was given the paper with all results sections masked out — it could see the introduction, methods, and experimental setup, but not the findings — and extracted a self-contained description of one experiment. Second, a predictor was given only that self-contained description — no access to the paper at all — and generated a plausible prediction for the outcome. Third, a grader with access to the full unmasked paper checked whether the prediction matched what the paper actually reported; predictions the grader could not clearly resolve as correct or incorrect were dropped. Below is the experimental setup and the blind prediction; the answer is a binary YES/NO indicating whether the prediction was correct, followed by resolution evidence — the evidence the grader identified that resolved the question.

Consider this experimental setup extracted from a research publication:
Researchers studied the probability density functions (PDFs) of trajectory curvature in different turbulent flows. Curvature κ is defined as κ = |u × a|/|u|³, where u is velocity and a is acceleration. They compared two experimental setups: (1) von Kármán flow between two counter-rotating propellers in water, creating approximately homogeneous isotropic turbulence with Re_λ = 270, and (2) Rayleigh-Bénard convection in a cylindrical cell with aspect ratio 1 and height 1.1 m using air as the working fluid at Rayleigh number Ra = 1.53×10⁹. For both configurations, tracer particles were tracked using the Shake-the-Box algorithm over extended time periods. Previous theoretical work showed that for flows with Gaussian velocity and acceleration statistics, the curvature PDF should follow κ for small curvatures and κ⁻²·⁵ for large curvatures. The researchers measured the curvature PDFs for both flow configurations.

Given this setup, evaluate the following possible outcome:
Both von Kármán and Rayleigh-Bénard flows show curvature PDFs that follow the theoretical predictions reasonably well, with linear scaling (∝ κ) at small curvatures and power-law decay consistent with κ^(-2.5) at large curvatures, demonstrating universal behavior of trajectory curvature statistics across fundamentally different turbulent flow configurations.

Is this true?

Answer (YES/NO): YES